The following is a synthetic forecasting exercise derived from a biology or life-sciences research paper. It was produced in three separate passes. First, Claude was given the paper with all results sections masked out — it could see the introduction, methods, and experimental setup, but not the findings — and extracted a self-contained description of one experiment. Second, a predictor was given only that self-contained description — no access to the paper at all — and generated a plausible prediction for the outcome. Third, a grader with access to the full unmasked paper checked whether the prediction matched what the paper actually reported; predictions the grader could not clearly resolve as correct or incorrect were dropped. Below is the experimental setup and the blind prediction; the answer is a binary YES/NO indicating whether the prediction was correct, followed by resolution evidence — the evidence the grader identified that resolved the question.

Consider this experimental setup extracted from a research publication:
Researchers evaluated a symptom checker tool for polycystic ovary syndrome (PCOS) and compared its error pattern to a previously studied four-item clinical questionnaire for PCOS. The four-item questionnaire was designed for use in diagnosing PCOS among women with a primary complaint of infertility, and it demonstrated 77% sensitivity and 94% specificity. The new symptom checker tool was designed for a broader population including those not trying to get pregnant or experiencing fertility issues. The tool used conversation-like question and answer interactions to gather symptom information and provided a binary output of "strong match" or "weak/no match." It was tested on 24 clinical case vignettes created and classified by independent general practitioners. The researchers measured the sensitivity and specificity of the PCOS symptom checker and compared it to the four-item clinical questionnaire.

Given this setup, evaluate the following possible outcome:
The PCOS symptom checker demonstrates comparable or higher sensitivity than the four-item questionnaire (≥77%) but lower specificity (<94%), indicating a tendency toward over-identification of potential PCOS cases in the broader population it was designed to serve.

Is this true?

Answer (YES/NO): YES